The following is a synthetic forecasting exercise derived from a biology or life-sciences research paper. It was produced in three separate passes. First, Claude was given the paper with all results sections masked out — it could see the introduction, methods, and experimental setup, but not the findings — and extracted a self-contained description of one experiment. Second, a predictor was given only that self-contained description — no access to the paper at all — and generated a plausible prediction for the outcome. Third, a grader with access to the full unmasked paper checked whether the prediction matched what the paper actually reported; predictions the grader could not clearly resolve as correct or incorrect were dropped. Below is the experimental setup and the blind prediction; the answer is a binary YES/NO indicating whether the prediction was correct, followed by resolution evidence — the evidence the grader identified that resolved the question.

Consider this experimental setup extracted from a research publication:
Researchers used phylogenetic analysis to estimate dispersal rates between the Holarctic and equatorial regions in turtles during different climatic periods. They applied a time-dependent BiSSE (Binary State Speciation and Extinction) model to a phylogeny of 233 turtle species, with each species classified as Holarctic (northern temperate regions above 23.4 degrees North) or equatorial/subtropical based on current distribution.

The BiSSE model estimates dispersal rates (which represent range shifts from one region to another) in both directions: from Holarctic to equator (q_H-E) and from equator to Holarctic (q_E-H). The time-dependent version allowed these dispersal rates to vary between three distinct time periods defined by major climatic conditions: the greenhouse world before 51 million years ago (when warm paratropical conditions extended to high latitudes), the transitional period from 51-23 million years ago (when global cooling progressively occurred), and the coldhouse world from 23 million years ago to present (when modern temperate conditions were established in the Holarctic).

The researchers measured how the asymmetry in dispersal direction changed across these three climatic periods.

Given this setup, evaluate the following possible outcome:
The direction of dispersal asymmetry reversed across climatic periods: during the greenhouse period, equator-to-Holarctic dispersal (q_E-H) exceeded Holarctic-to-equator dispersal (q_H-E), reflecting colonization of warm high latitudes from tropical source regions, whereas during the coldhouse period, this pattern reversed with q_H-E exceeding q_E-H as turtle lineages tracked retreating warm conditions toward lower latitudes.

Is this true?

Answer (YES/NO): NO